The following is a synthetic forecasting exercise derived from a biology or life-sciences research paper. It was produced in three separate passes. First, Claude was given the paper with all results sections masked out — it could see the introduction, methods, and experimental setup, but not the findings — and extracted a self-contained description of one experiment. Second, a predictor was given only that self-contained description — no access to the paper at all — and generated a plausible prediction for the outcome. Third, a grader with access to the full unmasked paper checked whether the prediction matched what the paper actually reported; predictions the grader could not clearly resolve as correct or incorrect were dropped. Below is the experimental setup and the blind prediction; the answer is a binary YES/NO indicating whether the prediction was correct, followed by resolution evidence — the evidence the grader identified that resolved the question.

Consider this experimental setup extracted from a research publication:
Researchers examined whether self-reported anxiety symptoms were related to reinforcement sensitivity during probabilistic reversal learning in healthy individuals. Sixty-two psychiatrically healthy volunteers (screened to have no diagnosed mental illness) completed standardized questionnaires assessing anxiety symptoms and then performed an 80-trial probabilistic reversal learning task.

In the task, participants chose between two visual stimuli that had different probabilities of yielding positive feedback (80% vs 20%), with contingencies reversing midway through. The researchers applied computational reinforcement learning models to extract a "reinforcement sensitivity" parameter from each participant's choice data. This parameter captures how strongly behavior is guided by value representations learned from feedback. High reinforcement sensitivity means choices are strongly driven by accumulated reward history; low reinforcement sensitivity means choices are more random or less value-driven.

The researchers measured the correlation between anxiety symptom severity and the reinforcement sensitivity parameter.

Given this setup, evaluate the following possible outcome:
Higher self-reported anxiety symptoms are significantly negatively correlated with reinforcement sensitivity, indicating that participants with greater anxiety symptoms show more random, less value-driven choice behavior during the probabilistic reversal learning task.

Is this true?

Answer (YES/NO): NO